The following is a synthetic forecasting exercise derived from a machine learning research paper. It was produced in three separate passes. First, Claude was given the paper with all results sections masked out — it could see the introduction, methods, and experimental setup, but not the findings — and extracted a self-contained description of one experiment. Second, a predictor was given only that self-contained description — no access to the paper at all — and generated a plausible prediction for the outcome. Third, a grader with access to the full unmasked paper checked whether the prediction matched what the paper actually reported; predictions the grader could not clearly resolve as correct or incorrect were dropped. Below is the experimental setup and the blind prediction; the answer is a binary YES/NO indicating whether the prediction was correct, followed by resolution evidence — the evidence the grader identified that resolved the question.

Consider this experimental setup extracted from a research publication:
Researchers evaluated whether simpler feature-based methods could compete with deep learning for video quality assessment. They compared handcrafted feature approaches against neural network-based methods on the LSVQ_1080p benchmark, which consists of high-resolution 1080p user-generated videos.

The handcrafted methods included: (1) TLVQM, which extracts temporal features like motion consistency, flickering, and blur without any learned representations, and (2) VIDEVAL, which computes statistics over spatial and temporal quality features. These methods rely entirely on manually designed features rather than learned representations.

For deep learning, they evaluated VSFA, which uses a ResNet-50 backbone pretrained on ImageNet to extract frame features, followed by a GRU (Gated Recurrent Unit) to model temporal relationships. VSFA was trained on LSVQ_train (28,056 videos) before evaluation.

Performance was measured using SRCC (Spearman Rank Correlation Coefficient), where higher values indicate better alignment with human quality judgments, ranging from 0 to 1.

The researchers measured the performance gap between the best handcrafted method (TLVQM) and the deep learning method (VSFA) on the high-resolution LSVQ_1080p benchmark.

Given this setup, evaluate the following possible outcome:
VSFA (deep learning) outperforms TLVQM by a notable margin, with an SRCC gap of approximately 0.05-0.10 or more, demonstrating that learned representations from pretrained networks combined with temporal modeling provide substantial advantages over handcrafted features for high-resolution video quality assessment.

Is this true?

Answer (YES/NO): YES